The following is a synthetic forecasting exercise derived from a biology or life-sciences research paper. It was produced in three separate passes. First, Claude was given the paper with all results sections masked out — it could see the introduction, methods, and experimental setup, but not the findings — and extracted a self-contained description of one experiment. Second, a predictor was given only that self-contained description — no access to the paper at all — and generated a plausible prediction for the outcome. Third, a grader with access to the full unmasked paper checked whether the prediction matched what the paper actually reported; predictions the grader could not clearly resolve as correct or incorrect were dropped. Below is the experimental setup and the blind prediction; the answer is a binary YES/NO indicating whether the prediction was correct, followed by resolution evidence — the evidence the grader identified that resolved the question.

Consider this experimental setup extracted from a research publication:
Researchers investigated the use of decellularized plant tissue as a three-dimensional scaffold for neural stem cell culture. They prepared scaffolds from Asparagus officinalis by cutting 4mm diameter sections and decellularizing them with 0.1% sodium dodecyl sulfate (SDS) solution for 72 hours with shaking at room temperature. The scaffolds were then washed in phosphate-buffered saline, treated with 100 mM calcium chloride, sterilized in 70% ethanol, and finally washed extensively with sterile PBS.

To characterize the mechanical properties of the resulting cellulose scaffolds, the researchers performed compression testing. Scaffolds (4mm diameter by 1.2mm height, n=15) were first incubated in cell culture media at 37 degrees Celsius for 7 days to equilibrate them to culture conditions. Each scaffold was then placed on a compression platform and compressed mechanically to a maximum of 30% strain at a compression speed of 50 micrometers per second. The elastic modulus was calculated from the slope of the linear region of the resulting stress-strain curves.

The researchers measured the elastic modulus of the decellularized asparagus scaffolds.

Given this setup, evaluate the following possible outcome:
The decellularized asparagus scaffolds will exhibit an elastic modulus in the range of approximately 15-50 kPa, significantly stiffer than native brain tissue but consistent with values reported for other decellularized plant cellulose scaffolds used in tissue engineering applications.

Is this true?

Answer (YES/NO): NO